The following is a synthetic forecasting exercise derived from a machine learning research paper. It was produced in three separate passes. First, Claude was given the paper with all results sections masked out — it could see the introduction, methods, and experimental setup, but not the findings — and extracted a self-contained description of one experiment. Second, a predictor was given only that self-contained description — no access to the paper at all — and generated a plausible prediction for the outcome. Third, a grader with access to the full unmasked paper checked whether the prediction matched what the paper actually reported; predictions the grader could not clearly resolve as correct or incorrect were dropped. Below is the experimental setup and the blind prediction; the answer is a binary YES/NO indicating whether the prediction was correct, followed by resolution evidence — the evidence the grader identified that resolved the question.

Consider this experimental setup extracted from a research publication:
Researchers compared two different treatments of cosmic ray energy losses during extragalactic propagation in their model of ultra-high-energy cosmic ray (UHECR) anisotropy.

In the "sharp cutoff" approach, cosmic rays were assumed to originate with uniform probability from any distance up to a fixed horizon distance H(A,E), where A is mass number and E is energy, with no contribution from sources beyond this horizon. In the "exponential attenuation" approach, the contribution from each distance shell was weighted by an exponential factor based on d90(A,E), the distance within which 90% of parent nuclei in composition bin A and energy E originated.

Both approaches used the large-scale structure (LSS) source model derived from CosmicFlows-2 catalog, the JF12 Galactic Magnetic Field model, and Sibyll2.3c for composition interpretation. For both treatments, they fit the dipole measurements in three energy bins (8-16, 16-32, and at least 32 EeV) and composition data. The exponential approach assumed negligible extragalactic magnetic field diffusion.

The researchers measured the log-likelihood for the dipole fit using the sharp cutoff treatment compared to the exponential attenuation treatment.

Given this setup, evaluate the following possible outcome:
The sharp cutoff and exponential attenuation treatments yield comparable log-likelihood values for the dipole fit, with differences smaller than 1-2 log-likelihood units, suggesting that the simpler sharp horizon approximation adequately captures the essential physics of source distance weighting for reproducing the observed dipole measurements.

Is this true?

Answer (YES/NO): NO